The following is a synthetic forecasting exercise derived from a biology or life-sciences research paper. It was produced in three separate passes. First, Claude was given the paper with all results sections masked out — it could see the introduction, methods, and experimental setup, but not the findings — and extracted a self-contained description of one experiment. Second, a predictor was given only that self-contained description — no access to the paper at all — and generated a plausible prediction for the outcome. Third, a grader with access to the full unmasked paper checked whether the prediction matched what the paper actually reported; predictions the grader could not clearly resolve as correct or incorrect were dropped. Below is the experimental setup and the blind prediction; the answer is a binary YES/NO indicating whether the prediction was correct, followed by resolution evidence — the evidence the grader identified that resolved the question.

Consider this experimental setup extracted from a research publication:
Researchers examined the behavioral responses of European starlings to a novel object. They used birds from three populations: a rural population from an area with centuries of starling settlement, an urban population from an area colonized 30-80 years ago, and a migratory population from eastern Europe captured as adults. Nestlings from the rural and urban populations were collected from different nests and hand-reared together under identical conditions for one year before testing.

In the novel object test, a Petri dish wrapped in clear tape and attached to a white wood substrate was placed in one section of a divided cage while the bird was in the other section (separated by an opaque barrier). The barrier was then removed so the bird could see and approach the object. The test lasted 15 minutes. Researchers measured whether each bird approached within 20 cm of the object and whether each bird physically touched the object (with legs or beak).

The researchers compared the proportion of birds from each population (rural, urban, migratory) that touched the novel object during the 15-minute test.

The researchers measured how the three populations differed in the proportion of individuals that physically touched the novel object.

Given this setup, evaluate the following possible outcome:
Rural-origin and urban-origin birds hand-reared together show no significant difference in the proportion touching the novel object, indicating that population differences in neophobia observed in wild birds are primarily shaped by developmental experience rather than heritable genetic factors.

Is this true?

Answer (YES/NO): NO